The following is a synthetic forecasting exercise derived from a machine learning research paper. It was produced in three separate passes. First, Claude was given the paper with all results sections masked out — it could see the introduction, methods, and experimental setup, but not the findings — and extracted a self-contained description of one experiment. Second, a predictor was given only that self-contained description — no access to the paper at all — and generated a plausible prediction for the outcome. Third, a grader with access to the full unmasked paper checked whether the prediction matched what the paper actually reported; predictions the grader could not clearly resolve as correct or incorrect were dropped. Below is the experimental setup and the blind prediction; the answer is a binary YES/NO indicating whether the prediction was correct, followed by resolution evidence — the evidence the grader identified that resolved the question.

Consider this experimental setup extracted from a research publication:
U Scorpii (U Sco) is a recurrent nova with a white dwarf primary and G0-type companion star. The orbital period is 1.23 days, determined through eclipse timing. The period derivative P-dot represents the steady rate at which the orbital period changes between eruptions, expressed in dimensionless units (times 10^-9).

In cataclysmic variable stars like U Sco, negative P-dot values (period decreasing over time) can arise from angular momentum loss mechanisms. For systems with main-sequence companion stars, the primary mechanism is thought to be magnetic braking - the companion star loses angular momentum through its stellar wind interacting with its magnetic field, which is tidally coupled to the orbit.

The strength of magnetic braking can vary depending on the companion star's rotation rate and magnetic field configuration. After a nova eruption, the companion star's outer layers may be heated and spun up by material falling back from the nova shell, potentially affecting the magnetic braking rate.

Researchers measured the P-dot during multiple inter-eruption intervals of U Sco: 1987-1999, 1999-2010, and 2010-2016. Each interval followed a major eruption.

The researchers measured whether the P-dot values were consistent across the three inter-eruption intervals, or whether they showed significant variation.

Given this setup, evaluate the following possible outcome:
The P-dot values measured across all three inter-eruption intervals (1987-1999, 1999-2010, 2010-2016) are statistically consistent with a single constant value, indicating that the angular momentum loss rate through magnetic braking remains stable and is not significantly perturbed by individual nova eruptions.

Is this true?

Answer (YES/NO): NO